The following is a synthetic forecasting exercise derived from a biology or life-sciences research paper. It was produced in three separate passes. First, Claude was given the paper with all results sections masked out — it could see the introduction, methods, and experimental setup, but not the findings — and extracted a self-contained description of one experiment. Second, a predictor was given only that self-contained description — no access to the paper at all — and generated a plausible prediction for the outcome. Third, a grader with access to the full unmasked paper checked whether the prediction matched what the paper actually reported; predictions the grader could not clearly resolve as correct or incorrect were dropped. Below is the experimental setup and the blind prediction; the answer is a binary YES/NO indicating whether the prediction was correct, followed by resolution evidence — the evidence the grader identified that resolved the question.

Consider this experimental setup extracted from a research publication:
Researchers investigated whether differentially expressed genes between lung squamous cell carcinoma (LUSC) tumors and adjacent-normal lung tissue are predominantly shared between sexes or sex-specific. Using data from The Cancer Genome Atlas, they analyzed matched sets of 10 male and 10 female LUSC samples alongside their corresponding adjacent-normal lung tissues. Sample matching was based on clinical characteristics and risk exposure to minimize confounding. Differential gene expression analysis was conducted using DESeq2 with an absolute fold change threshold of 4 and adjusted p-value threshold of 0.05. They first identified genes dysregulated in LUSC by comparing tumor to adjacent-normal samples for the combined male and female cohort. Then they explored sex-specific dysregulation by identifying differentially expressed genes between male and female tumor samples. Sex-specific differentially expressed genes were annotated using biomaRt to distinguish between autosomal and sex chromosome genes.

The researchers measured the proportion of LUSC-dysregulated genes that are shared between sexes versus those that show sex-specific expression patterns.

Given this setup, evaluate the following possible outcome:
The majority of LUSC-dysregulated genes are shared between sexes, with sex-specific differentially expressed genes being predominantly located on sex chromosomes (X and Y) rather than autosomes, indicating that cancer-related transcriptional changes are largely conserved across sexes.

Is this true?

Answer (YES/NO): NO